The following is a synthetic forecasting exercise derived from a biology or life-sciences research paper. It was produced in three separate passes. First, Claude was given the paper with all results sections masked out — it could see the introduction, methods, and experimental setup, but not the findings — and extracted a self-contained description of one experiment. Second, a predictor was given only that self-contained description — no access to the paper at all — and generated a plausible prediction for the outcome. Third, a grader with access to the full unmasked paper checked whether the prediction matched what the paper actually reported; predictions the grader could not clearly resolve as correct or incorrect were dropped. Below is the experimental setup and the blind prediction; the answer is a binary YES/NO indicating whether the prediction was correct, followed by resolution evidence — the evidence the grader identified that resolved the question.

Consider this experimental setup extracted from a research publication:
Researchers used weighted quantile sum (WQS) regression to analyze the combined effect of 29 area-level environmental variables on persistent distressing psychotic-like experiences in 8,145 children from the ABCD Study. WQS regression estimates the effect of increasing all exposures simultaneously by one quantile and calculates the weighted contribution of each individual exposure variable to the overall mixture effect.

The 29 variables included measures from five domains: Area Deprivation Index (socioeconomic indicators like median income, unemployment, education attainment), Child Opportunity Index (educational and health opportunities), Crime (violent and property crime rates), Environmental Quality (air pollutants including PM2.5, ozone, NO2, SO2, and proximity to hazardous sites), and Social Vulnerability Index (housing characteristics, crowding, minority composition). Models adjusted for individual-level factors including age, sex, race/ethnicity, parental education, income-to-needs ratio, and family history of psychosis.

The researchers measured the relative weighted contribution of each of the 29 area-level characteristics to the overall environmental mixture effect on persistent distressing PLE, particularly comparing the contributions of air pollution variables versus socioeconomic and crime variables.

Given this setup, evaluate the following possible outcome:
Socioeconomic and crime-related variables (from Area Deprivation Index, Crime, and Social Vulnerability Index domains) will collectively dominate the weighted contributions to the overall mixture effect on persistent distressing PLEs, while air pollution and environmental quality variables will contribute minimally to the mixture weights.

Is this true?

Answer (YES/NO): NO